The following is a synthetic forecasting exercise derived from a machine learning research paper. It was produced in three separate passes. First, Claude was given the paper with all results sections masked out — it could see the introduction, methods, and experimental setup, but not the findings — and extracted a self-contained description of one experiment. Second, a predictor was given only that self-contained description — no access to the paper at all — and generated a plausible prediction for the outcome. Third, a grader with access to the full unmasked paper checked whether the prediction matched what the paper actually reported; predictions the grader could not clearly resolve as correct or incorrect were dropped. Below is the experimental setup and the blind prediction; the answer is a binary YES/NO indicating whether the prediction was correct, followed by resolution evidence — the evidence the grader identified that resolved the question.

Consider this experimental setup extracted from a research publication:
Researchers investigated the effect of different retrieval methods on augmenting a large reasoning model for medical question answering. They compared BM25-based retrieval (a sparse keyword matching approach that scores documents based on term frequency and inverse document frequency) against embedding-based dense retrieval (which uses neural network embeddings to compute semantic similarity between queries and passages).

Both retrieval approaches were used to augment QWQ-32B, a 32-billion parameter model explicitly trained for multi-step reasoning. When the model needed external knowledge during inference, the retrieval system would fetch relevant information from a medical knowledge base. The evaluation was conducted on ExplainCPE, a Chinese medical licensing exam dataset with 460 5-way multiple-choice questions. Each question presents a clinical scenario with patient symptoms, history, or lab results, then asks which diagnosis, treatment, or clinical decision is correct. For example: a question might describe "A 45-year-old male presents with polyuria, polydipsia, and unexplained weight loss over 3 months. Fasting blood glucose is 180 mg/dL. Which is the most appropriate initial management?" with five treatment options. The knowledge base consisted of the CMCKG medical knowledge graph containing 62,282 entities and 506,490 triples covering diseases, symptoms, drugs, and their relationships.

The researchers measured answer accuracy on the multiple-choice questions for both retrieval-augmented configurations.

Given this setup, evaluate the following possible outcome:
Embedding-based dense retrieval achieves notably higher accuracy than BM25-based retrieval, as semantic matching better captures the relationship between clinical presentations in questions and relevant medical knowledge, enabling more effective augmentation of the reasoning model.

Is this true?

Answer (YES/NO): NO